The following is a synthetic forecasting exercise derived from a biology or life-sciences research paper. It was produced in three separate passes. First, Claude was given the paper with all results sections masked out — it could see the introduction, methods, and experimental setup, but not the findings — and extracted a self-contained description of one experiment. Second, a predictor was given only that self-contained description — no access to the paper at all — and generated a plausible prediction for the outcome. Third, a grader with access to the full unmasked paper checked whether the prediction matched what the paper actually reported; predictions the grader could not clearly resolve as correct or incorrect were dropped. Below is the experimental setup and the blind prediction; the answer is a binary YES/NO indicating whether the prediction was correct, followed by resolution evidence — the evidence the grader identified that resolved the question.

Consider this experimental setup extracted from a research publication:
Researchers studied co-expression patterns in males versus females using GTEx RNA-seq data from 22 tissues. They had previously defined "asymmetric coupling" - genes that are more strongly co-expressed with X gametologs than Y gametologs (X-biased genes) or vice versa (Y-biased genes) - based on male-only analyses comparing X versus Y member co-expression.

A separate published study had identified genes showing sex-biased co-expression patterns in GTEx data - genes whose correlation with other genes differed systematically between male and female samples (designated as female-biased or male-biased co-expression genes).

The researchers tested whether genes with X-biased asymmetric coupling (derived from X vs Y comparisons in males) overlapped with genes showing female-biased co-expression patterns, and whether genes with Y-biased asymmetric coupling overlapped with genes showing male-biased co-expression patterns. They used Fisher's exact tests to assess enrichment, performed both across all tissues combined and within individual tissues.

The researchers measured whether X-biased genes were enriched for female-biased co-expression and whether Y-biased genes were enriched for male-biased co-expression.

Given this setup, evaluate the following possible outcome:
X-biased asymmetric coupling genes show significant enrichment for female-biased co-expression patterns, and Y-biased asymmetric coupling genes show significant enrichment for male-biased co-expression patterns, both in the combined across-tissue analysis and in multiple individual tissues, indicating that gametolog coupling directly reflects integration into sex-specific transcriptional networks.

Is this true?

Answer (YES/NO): NO